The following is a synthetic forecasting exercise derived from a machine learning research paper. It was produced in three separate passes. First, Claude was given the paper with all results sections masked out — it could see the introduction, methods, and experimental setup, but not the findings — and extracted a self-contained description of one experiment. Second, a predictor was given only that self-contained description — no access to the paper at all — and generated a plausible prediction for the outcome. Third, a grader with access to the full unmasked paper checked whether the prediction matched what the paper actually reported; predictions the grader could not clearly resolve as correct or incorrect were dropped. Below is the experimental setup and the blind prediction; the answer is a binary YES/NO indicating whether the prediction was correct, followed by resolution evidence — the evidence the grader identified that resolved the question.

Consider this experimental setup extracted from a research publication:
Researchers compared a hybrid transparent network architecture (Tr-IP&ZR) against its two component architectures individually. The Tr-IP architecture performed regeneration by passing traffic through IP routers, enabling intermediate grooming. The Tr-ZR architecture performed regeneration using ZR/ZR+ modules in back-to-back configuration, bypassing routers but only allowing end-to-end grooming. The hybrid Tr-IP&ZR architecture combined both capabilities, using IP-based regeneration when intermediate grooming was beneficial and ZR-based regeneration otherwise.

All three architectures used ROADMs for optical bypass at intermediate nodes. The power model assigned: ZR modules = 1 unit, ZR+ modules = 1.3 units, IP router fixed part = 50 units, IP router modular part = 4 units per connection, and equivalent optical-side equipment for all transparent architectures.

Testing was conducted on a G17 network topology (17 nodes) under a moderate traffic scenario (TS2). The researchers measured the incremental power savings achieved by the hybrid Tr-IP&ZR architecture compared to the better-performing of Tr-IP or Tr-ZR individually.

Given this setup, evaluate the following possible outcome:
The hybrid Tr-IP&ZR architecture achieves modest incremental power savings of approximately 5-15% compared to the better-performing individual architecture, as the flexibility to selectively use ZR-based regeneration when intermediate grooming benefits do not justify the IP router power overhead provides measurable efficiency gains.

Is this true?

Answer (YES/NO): NO